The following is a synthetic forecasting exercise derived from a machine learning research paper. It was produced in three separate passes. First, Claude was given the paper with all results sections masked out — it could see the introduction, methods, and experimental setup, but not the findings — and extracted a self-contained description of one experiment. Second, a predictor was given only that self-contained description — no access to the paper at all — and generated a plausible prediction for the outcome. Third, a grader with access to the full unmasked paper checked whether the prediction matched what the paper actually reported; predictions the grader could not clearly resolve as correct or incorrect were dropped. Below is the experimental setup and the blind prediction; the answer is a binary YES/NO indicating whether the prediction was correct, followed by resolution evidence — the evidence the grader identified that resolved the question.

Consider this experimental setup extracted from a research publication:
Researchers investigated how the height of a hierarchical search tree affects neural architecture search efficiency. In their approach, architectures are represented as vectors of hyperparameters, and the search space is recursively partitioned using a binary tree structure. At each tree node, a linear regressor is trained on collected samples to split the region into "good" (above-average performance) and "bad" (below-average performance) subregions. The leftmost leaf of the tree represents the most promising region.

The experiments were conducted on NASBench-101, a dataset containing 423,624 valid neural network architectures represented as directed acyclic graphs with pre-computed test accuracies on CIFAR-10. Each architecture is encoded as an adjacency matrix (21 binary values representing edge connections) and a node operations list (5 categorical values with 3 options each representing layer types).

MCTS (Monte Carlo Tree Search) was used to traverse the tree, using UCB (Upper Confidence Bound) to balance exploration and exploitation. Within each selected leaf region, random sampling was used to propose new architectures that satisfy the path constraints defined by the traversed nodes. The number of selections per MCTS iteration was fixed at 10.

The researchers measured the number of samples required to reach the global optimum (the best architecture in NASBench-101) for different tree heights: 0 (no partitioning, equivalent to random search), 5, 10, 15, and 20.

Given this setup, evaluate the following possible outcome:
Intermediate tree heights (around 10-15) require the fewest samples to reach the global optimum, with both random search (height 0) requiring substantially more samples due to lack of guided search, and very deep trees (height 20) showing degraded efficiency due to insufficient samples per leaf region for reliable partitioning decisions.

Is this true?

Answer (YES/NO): NO